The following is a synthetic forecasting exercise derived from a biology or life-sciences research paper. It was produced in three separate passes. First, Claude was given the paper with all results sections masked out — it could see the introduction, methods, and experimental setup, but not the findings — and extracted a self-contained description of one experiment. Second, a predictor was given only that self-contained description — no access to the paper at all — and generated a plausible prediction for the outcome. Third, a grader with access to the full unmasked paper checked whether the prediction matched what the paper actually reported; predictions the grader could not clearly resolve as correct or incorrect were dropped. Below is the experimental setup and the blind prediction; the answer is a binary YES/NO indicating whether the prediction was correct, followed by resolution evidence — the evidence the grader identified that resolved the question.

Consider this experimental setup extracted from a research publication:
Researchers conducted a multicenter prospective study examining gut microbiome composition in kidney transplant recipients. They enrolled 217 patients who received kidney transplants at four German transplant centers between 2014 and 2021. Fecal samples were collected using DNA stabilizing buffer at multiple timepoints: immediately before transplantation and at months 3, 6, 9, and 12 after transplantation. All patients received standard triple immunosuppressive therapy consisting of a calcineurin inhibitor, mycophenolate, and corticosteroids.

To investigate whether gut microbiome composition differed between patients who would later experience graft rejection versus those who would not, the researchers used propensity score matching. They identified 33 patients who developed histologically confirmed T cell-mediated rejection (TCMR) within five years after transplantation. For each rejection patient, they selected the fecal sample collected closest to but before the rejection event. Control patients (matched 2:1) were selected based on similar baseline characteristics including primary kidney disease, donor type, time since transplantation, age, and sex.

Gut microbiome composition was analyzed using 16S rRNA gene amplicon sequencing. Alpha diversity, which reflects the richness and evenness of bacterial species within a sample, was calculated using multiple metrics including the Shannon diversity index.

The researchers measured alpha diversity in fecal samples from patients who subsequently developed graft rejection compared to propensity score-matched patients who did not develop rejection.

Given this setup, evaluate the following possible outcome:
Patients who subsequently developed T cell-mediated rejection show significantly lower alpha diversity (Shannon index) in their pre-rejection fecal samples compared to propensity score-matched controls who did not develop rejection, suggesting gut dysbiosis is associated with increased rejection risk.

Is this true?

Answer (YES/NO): NO